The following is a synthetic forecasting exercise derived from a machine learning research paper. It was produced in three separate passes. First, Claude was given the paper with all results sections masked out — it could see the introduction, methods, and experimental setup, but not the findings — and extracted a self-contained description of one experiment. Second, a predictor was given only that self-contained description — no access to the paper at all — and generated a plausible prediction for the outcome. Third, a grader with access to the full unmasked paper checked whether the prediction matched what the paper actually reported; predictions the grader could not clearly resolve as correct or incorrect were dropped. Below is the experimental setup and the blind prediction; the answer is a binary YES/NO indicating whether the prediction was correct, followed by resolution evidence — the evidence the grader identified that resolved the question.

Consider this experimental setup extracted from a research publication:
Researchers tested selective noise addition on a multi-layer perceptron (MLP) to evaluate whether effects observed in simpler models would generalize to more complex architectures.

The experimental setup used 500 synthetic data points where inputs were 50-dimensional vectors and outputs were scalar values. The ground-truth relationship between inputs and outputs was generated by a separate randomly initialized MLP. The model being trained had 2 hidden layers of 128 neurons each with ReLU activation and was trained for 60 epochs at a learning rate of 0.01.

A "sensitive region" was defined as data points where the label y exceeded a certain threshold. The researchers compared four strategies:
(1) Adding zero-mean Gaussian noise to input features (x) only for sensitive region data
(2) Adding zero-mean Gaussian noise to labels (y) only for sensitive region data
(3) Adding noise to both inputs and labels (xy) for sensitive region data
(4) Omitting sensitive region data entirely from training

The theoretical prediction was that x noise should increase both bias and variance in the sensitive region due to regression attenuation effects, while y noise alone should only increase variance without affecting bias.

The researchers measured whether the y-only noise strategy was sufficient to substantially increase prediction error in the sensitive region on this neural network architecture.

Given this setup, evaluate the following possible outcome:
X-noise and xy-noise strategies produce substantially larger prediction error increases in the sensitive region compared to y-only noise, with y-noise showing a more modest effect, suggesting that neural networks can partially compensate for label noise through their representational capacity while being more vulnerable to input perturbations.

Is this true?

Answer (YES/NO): YES